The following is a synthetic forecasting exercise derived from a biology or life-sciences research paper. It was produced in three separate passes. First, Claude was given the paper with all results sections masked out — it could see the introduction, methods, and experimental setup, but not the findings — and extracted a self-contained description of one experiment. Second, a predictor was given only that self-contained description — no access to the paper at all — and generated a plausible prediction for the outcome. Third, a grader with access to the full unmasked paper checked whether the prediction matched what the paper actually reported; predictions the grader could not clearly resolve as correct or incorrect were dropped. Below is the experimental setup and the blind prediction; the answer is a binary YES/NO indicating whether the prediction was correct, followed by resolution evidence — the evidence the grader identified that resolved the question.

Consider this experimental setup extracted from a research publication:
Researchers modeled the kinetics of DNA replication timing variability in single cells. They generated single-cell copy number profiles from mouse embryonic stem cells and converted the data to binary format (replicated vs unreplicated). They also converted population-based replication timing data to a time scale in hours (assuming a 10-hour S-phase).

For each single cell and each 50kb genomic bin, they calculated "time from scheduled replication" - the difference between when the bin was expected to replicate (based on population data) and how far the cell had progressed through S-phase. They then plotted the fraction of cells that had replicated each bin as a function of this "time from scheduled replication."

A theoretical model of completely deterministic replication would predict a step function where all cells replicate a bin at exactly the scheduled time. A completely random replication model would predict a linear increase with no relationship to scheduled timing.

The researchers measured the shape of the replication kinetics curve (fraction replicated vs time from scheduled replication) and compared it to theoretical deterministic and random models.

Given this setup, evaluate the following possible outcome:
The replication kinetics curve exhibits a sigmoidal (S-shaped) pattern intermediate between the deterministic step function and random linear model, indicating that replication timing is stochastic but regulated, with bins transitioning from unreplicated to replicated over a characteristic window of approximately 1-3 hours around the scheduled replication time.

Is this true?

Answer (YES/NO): YES